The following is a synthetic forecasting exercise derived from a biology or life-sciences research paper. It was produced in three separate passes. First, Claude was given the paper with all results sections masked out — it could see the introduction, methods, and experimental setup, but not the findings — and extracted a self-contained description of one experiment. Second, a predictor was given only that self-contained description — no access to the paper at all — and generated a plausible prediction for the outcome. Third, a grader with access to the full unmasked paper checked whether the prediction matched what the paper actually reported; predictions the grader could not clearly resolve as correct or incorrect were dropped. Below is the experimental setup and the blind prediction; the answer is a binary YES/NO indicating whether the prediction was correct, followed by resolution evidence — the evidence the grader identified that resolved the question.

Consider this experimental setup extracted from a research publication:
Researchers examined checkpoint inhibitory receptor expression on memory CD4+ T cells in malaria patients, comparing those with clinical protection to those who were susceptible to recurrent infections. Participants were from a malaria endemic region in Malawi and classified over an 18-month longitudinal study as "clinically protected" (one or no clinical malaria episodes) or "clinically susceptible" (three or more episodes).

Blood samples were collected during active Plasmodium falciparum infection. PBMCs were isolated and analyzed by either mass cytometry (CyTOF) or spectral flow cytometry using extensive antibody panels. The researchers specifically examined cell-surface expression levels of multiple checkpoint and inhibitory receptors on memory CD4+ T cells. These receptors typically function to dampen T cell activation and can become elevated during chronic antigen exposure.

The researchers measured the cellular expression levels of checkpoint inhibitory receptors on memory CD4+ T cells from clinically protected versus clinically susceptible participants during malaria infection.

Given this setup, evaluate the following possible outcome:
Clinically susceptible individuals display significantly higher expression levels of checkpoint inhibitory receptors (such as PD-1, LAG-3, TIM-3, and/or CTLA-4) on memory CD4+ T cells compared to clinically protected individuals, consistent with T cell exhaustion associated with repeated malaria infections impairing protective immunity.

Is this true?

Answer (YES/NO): YES